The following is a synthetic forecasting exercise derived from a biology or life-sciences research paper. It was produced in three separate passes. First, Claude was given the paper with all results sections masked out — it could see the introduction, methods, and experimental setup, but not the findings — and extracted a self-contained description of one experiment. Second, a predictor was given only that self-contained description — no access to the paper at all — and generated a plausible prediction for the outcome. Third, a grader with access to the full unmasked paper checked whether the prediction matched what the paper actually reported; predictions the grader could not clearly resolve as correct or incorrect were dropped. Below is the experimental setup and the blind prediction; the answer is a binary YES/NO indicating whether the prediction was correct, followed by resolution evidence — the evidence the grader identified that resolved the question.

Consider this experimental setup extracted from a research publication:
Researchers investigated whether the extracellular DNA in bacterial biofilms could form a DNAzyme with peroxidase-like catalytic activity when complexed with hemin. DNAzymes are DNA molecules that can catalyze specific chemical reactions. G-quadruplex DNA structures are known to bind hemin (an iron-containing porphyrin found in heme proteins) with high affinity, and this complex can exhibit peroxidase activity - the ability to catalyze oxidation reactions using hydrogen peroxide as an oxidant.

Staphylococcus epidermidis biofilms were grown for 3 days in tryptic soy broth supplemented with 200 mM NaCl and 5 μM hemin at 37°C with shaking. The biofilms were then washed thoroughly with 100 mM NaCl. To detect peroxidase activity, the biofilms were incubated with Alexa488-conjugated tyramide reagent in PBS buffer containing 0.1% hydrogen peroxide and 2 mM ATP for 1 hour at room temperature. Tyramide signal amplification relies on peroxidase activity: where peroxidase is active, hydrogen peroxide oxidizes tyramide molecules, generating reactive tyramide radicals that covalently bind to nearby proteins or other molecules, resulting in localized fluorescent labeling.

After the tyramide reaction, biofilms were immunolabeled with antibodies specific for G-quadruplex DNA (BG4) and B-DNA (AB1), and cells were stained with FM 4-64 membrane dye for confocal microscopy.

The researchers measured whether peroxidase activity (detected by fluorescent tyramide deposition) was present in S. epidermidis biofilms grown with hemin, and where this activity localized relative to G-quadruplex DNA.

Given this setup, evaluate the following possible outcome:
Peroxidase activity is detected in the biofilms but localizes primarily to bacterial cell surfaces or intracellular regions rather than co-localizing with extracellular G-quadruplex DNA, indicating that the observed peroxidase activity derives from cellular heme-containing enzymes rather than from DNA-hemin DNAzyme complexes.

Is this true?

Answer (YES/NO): NO